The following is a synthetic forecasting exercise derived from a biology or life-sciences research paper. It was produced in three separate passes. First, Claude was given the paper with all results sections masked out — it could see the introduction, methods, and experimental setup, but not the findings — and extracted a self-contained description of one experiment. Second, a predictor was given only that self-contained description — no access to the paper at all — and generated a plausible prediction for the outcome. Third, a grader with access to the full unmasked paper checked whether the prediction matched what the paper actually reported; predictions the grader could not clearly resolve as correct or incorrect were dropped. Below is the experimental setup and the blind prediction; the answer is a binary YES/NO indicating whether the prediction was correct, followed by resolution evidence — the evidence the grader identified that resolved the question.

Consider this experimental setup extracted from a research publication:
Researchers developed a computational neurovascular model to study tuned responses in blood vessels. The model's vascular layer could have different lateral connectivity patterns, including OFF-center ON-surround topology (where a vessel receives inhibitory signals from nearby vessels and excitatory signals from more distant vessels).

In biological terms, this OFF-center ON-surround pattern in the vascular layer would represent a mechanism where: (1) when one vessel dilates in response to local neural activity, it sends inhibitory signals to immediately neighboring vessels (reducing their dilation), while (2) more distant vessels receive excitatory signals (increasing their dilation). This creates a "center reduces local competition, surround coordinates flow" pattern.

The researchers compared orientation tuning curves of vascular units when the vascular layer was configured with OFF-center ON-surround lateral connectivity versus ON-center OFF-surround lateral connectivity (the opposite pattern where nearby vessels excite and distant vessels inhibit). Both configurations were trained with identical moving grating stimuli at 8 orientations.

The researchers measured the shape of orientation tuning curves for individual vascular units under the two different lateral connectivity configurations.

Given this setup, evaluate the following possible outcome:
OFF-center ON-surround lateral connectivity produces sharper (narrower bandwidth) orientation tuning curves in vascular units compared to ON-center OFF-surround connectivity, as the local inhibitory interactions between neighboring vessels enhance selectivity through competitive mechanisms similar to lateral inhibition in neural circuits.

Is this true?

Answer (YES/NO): NO